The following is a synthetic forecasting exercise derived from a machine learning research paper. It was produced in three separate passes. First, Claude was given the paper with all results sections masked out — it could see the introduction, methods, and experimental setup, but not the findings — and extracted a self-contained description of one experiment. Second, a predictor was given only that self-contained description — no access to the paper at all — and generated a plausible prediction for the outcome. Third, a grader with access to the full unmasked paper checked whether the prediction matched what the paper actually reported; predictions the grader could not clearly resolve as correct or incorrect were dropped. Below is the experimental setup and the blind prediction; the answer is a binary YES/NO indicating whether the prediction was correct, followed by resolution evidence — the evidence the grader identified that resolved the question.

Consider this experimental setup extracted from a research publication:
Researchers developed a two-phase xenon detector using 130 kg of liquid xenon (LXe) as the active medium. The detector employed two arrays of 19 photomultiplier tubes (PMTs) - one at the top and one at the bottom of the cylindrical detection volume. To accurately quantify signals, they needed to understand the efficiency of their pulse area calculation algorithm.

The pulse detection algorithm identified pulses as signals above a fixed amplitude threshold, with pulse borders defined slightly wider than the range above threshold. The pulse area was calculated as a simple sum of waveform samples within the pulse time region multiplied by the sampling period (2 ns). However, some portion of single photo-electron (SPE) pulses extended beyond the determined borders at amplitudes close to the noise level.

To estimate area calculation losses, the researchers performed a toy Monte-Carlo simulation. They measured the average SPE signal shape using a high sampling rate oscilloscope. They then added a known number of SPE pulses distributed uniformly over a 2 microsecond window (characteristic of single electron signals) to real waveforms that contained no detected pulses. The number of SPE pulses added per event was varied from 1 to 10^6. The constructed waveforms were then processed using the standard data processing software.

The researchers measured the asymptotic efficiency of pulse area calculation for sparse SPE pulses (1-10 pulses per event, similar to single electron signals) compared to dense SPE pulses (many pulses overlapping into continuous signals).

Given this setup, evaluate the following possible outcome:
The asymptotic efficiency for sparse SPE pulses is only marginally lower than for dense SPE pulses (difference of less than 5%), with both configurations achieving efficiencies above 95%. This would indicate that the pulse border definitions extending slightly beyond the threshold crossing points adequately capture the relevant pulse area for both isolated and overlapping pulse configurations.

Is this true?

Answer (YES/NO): NO